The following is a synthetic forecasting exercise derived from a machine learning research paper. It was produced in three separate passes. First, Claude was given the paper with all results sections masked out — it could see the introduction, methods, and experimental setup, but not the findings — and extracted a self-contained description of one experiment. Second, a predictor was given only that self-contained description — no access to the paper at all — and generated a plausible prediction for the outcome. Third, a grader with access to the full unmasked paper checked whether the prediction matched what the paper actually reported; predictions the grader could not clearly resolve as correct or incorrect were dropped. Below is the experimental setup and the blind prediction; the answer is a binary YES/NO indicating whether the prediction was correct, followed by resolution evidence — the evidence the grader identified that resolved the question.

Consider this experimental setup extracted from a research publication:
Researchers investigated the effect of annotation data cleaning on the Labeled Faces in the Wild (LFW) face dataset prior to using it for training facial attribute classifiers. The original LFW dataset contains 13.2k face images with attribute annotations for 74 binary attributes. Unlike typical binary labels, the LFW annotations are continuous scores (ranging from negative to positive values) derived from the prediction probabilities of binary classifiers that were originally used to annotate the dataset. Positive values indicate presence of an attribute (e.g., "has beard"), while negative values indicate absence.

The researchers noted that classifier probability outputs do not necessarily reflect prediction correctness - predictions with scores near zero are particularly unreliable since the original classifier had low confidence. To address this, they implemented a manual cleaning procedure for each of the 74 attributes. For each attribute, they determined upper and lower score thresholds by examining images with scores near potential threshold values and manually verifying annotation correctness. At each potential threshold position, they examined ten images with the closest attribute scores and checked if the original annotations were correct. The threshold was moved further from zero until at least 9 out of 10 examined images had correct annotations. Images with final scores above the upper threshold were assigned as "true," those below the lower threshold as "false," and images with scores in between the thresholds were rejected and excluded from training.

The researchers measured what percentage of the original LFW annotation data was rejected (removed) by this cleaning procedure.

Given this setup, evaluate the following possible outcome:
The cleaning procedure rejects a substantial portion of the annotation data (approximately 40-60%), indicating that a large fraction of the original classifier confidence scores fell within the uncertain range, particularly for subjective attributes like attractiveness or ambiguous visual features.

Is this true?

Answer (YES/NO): YES